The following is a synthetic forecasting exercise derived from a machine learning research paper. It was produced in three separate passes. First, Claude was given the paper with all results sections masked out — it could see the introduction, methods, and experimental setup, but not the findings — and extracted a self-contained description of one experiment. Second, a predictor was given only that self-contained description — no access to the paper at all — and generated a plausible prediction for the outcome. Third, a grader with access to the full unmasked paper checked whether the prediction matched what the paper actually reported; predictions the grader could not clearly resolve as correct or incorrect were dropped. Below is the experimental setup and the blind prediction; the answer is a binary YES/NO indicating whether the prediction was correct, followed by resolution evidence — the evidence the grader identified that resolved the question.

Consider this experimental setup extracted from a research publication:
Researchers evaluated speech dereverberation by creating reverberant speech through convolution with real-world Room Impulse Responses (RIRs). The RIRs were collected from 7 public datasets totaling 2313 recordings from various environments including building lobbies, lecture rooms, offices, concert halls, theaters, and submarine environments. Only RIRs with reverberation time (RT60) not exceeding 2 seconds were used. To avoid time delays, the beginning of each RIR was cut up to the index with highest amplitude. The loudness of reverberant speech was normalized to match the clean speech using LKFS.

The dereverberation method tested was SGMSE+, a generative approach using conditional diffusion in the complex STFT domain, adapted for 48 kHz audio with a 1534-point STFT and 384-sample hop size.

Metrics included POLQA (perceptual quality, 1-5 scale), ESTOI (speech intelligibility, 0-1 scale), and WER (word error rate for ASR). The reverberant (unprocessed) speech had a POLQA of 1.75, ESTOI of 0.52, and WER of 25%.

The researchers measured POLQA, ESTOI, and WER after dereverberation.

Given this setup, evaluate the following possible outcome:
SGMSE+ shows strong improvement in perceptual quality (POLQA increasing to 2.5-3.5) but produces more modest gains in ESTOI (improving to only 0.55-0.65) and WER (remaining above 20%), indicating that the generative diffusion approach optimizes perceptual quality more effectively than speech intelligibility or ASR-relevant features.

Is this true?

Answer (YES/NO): NO